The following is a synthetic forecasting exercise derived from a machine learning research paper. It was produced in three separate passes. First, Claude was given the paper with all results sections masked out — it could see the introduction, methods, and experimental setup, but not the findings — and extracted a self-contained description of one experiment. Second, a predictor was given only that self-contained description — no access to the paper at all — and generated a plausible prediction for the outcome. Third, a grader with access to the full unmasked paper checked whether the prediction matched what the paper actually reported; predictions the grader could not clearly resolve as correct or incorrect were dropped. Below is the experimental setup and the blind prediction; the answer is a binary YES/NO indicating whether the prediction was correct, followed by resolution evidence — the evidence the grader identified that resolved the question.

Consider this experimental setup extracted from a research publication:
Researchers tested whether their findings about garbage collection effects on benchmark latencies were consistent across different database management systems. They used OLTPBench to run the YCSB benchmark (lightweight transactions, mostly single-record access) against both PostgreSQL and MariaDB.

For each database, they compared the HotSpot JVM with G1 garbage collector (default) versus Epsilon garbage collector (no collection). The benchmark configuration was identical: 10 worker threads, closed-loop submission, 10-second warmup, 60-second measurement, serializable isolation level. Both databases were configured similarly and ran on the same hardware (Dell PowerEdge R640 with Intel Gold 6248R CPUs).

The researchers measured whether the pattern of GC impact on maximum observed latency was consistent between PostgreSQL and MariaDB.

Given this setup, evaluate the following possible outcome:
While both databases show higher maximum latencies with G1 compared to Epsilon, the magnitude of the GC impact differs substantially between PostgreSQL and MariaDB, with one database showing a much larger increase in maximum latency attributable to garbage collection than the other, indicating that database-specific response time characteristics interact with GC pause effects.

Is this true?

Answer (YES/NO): NO